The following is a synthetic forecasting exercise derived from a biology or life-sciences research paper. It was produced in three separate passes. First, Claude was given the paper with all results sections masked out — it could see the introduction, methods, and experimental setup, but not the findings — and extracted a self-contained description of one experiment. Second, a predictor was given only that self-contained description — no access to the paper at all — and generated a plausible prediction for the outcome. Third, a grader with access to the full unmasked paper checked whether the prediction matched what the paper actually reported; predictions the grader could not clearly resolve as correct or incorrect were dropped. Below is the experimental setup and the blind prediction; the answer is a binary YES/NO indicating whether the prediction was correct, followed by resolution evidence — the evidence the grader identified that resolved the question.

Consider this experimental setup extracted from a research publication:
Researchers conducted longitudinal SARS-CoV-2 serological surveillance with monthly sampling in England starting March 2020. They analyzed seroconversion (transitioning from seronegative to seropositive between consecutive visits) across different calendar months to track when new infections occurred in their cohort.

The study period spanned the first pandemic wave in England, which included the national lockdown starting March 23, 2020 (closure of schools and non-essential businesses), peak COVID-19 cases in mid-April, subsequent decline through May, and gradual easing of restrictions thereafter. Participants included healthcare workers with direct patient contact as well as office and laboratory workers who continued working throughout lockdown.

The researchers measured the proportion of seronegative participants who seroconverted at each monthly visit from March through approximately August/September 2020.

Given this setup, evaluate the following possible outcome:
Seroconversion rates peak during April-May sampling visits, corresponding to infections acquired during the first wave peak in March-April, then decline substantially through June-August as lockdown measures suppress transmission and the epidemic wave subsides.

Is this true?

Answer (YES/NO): YES